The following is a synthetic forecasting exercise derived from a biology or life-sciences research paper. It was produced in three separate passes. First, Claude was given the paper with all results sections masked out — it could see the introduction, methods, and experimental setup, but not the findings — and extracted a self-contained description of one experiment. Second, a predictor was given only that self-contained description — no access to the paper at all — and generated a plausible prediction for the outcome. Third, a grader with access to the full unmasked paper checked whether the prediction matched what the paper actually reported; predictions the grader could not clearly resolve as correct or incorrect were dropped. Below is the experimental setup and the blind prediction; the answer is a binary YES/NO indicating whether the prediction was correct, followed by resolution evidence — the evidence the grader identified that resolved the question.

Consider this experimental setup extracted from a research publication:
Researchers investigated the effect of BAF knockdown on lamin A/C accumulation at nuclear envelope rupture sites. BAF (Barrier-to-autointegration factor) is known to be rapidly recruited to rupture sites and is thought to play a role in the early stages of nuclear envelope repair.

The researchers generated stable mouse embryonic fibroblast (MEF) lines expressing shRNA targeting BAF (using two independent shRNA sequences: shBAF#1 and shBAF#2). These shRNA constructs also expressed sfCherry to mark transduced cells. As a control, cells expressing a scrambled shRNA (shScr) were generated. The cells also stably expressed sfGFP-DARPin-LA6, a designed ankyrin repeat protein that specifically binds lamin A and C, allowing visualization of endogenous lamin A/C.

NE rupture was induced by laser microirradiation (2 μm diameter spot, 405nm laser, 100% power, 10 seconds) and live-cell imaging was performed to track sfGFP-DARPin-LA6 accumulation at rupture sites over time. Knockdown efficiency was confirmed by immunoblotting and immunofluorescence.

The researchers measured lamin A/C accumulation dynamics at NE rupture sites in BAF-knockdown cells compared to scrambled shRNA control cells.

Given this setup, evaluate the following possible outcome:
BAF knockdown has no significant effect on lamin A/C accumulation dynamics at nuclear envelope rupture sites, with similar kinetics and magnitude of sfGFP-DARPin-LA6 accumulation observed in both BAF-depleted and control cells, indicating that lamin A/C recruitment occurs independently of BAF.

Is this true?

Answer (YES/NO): NO